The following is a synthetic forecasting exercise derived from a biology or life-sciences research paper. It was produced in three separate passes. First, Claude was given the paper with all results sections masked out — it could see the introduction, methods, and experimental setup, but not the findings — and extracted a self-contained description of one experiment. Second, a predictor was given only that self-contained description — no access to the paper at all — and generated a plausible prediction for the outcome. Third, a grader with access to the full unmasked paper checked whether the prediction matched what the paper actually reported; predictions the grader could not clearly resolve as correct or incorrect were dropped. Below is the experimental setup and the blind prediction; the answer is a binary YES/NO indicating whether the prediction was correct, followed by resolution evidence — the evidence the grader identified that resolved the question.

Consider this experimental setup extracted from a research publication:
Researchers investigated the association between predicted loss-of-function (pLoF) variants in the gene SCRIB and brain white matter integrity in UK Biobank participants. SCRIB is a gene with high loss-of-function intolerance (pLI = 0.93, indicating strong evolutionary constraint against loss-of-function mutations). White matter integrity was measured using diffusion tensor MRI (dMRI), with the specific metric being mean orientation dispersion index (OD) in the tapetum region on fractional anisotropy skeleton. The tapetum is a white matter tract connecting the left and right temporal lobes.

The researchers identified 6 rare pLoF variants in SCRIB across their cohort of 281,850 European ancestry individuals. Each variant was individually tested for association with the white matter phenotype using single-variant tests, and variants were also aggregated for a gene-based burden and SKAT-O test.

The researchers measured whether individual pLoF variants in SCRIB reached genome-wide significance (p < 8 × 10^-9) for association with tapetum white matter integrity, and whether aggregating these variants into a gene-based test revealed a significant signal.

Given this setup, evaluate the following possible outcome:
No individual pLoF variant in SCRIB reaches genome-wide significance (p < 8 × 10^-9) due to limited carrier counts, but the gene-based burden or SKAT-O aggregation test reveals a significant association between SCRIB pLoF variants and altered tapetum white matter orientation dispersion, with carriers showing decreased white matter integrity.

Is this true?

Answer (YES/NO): YES